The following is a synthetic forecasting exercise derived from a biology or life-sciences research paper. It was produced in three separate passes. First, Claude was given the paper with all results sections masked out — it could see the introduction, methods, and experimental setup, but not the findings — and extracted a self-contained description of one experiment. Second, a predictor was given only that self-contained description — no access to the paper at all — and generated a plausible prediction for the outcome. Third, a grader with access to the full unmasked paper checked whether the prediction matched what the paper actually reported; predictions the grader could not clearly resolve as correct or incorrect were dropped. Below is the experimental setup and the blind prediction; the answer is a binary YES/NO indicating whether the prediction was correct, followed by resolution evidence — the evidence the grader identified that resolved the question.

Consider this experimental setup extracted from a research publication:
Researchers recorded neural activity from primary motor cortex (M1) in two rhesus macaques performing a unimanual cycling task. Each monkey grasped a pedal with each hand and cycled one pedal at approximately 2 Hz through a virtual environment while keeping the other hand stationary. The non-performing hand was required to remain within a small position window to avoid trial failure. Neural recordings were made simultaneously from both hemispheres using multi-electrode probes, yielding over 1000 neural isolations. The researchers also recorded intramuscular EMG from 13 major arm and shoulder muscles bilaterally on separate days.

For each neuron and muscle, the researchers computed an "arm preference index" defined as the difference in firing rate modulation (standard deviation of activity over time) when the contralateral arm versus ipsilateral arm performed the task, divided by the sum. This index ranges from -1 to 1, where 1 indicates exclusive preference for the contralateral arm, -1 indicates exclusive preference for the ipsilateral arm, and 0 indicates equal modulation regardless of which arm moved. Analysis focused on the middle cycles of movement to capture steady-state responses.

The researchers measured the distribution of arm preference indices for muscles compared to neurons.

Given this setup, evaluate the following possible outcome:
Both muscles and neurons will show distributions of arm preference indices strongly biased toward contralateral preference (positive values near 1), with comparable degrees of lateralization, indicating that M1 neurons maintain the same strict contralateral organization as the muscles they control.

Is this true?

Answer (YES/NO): NO